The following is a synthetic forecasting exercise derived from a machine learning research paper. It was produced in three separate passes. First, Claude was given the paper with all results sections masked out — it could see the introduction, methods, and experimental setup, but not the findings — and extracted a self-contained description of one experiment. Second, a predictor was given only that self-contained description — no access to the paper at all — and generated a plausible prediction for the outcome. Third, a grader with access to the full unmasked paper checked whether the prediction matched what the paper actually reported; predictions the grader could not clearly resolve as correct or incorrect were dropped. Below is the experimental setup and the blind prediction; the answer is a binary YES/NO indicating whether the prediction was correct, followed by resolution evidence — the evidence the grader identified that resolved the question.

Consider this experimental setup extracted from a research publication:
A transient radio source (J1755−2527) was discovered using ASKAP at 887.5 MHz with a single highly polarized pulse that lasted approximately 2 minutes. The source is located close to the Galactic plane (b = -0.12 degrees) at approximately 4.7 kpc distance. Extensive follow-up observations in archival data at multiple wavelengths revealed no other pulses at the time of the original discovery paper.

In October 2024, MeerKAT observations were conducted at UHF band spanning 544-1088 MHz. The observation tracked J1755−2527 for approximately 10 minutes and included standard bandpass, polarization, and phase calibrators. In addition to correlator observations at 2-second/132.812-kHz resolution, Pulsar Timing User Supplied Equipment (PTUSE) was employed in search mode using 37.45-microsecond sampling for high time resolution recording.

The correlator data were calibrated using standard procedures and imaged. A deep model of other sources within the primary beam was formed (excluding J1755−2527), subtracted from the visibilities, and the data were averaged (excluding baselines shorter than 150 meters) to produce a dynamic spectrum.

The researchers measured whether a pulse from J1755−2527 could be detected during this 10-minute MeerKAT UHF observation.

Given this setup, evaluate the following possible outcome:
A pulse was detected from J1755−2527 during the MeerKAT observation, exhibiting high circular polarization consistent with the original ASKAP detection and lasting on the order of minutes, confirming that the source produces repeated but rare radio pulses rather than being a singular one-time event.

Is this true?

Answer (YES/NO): NO